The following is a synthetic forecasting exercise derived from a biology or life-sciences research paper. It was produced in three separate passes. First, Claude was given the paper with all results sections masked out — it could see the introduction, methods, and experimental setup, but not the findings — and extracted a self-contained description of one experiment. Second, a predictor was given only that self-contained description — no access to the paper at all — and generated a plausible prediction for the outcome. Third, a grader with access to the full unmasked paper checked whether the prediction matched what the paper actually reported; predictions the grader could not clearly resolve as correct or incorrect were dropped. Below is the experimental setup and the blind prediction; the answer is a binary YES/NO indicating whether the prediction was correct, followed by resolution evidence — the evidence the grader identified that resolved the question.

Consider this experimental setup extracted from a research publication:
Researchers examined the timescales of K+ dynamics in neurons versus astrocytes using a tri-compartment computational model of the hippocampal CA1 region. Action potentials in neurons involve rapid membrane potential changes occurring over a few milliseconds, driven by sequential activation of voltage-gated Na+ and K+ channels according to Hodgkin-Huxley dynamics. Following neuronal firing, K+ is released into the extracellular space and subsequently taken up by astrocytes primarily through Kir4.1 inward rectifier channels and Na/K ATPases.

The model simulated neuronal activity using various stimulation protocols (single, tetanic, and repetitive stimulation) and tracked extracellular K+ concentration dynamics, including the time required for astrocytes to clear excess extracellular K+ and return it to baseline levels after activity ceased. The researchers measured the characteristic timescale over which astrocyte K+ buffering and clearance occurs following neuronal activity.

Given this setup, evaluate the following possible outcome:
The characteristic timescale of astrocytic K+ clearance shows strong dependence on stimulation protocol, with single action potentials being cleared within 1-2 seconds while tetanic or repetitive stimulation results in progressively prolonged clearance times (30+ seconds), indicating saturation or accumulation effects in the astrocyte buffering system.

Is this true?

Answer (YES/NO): NO